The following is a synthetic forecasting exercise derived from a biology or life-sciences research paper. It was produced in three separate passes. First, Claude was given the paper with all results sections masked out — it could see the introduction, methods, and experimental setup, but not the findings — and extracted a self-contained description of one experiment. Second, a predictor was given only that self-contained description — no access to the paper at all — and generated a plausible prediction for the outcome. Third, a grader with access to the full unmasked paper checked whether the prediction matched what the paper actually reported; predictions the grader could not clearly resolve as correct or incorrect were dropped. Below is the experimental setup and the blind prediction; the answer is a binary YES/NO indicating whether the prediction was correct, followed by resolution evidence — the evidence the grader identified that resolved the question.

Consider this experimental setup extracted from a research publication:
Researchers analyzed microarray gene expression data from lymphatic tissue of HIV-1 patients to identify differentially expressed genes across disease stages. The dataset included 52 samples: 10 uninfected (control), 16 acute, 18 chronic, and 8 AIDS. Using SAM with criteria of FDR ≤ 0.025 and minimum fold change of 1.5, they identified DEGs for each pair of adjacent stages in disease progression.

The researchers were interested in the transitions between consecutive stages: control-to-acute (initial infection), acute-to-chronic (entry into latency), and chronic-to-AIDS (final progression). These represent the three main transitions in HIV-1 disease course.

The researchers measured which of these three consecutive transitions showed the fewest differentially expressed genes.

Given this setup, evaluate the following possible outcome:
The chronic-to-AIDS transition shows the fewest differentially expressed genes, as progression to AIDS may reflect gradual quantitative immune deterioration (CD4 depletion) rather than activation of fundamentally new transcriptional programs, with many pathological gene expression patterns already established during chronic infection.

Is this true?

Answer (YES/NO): YES